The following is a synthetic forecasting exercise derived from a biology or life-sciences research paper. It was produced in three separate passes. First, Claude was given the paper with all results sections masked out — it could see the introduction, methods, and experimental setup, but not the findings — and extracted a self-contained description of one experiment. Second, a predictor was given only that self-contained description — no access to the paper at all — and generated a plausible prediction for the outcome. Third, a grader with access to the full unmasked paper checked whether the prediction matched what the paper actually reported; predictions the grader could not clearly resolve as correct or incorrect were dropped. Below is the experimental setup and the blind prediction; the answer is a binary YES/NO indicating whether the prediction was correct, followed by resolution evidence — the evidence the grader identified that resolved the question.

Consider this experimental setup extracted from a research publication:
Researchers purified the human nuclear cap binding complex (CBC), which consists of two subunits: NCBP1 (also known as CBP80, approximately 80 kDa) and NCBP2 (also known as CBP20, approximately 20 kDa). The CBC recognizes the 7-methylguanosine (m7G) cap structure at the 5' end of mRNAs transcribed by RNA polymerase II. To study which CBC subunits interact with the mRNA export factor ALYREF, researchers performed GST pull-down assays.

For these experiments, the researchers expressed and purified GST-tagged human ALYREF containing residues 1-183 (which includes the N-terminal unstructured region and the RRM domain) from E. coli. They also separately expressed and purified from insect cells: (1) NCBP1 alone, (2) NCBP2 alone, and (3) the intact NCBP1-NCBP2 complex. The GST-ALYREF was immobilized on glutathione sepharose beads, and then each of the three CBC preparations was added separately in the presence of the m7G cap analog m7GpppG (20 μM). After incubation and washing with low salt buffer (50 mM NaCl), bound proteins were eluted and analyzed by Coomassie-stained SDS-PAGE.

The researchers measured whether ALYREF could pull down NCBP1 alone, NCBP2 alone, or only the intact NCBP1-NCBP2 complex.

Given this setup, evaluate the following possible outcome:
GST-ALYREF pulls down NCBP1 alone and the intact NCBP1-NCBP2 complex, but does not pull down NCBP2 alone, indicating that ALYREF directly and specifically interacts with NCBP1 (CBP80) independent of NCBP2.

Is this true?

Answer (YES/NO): YES